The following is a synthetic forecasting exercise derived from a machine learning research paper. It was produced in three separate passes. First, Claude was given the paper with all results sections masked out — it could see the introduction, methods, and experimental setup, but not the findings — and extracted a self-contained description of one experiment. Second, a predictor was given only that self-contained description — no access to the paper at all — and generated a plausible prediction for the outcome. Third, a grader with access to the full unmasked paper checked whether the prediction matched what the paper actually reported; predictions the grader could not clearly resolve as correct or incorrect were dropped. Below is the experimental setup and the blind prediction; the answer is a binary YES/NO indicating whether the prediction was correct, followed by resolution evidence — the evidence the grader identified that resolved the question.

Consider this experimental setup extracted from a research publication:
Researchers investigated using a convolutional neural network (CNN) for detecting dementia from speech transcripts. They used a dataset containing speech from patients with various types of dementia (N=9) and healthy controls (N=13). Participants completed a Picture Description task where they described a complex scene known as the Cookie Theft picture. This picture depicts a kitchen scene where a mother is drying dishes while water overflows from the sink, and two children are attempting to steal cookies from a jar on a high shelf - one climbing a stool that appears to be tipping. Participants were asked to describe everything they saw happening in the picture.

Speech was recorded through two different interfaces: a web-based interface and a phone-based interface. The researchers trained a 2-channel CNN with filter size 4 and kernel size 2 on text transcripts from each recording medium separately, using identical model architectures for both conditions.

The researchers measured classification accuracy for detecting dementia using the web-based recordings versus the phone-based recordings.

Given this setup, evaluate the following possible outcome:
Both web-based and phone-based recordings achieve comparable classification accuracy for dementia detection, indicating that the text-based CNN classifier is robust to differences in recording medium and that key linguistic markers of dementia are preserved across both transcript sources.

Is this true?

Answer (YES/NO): NO